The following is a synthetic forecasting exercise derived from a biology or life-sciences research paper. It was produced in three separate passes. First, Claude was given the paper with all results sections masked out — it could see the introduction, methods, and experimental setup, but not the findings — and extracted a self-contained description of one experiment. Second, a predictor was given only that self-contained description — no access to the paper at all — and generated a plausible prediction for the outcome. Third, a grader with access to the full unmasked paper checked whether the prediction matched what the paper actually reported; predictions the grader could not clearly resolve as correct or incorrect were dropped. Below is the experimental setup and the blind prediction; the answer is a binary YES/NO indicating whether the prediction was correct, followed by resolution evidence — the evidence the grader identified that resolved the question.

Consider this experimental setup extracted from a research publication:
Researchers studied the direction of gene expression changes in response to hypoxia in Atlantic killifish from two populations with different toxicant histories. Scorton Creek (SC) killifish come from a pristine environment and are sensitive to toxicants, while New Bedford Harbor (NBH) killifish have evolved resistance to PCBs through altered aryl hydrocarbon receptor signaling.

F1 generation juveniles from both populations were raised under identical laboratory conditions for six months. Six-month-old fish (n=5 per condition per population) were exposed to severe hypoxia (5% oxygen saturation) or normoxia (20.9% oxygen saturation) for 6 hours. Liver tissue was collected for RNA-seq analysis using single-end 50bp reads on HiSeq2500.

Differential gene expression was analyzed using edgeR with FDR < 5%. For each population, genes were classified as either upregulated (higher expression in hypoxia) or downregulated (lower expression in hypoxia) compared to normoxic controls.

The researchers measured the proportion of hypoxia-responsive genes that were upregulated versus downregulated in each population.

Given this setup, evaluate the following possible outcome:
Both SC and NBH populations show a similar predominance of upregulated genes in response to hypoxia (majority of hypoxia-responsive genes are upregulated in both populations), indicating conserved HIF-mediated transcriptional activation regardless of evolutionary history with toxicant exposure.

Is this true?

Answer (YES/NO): YES